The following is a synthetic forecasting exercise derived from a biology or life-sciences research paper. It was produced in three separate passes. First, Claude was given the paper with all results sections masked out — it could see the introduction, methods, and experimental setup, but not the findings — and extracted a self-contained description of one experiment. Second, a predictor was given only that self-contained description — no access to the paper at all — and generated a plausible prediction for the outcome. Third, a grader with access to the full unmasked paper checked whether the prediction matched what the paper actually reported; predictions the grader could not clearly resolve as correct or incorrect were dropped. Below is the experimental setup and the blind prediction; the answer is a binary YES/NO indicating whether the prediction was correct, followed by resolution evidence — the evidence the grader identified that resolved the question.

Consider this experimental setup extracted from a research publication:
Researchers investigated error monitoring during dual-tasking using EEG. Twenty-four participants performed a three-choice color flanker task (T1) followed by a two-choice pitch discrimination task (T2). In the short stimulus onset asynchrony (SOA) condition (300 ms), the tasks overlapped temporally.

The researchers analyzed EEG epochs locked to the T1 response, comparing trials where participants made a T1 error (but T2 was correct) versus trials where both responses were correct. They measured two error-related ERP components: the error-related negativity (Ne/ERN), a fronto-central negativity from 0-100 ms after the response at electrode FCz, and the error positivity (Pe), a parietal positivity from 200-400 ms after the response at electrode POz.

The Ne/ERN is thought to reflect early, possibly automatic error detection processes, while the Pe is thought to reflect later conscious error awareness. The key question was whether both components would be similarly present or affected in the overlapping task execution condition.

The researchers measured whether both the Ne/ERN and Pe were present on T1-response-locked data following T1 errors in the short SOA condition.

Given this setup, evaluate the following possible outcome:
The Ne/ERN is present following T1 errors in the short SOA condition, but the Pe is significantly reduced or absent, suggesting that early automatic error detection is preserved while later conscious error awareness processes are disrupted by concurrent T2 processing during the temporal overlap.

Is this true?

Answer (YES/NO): YES